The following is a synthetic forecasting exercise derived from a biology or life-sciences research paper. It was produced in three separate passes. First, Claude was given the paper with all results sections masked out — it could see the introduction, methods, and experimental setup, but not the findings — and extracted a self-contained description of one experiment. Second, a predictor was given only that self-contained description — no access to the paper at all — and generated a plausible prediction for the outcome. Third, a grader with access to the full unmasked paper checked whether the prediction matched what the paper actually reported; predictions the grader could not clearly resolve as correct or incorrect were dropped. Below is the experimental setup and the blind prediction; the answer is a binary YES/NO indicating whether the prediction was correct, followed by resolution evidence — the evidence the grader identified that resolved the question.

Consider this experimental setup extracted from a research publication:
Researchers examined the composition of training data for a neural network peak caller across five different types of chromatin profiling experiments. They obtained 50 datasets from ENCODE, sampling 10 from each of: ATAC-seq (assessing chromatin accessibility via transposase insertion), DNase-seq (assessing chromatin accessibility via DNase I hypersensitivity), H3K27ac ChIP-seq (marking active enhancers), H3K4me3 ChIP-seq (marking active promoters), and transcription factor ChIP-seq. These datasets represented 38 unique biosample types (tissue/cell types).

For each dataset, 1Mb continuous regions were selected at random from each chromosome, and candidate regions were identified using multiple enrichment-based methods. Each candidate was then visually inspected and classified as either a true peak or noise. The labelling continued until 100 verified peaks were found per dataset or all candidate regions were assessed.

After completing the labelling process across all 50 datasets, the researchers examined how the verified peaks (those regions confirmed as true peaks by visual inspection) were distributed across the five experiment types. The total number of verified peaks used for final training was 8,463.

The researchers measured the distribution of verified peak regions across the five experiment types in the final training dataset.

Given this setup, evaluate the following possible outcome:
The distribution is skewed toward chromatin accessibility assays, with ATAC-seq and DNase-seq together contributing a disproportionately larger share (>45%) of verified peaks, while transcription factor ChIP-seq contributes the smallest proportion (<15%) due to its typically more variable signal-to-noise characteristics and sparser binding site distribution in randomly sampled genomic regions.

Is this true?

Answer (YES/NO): YES